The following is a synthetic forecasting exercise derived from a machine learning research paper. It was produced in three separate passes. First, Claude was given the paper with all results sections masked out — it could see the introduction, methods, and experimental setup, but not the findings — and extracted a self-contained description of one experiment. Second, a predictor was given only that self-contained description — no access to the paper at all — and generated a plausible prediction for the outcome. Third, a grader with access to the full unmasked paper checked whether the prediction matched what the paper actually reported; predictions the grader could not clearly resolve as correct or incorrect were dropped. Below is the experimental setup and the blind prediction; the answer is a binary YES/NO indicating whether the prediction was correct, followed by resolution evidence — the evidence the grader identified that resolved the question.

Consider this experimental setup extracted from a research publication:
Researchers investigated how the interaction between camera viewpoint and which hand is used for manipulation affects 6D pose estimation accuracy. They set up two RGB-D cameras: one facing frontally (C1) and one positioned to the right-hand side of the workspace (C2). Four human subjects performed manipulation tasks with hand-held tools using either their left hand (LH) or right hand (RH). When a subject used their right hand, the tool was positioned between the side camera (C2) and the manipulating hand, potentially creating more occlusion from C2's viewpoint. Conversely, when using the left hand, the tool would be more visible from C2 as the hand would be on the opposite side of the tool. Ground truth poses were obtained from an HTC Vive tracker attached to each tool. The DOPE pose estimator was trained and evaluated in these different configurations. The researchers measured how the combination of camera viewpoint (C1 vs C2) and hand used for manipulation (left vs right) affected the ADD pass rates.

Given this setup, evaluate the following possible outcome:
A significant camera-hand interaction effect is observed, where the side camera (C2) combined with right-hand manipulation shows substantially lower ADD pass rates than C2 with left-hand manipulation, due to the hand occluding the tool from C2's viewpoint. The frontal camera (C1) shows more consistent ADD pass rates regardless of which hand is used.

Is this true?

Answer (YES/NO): YES